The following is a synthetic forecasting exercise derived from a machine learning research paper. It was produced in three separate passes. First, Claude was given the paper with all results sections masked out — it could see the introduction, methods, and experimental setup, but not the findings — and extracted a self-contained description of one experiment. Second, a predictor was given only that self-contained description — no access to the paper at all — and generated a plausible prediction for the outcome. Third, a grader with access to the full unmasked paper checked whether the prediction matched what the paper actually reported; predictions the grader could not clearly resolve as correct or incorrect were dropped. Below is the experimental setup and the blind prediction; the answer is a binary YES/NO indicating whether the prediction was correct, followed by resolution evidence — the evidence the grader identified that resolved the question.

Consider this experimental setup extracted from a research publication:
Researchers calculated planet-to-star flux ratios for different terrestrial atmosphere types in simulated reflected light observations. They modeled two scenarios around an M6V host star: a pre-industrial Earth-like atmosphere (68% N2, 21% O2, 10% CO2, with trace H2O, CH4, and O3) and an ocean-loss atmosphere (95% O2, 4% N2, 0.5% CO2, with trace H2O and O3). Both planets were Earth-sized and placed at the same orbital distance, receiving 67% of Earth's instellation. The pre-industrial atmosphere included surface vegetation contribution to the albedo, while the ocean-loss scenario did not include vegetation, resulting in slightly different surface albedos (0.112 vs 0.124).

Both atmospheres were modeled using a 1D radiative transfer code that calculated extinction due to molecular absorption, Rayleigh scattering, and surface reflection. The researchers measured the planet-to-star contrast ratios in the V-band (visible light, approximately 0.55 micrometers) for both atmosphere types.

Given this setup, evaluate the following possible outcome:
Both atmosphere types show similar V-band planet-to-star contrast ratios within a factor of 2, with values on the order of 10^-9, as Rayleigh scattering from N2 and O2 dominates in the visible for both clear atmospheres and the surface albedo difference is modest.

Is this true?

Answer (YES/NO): NO